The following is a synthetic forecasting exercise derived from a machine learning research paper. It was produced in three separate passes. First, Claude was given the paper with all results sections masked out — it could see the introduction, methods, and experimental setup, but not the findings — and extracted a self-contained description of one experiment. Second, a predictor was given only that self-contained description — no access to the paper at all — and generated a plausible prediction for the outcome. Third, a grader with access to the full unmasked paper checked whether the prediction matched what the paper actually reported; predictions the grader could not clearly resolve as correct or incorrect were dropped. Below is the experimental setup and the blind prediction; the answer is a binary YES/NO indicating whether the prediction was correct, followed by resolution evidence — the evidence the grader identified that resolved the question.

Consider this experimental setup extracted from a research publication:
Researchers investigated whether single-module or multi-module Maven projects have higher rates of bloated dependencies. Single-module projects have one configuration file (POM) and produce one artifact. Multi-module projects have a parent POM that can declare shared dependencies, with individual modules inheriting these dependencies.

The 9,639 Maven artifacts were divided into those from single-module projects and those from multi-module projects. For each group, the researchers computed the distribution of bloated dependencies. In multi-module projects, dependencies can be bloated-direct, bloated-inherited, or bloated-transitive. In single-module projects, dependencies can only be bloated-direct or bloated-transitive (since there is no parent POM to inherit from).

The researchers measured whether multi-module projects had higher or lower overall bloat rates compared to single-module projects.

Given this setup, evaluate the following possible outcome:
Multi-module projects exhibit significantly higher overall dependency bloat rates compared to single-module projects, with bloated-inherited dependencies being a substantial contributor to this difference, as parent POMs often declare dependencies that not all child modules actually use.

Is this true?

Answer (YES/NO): NO